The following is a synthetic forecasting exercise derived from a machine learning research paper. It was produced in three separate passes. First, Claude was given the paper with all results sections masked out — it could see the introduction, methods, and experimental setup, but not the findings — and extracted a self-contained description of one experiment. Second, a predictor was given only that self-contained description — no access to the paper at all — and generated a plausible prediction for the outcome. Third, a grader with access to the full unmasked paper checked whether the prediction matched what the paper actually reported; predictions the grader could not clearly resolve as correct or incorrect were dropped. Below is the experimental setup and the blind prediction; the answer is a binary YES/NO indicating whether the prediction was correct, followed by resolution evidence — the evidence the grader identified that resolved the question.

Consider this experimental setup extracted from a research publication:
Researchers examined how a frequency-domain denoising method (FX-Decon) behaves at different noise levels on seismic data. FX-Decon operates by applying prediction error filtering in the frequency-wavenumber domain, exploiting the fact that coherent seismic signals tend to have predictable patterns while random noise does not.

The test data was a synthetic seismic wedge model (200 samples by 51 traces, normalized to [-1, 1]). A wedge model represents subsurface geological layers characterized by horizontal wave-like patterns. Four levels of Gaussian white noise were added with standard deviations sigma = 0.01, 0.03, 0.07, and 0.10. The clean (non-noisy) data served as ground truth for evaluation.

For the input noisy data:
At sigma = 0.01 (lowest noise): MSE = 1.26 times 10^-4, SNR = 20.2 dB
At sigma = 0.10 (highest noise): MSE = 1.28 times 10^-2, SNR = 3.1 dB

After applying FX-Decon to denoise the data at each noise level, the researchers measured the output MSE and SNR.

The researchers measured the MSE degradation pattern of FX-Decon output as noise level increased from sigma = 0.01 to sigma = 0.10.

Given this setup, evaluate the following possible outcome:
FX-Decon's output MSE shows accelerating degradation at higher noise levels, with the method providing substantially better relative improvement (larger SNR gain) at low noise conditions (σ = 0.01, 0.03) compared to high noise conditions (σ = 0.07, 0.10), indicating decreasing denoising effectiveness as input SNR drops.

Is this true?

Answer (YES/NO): NO